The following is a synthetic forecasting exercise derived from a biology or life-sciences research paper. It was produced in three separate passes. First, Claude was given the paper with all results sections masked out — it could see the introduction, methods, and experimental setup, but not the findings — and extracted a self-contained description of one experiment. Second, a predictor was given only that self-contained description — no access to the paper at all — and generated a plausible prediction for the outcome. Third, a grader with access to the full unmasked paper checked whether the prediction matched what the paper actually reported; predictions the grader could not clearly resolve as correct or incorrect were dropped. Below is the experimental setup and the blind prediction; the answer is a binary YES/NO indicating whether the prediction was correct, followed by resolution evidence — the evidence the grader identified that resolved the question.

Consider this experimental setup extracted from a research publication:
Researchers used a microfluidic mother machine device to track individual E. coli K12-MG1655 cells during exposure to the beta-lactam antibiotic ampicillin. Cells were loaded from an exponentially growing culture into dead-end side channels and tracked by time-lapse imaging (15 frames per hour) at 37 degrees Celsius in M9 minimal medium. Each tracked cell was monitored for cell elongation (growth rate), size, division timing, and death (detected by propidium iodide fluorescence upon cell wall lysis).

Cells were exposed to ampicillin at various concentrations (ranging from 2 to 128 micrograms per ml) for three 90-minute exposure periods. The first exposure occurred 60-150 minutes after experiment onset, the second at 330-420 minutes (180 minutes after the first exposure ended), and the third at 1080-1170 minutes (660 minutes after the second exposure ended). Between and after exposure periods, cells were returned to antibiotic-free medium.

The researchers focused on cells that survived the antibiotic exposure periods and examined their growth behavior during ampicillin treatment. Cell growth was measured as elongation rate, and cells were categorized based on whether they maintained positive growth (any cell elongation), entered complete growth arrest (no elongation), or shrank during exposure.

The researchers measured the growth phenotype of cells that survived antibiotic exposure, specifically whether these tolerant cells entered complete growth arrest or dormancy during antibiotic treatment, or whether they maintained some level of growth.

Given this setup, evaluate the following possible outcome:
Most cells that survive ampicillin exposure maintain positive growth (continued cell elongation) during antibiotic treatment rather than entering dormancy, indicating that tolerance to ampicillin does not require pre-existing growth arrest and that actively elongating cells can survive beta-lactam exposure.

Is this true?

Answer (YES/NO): YES